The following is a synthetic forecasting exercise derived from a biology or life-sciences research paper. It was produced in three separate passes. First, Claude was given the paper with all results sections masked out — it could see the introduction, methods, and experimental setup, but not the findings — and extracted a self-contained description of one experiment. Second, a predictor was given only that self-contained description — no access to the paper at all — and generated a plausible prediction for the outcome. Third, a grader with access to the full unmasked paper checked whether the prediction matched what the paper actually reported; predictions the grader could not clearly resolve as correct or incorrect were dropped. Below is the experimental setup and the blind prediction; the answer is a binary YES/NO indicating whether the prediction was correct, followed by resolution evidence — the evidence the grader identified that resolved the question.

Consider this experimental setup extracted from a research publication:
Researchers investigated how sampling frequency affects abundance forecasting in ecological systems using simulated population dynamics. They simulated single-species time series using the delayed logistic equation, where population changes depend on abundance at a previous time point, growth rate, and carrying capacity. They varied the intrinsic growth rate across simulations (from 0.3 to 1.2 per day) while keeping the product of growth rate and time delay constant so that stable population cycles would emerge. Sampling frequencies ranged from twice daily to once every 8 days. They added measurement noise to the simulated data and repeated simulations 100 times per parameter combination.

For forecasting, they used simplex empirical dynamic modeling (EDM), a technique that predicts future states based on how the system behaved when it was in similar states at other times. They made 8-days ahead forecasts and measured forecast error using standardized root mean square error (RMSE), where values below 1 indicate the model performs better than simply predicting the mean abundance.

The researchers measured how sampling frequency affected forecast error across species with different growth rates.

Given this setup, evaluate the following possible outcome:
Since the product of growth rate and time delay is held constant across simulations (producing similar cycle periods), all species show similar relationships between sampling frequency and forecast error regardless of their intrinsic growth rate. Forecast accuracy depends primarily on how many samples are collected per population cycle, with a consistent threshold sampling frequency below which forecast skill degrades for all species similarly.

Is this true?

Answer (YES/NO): NO